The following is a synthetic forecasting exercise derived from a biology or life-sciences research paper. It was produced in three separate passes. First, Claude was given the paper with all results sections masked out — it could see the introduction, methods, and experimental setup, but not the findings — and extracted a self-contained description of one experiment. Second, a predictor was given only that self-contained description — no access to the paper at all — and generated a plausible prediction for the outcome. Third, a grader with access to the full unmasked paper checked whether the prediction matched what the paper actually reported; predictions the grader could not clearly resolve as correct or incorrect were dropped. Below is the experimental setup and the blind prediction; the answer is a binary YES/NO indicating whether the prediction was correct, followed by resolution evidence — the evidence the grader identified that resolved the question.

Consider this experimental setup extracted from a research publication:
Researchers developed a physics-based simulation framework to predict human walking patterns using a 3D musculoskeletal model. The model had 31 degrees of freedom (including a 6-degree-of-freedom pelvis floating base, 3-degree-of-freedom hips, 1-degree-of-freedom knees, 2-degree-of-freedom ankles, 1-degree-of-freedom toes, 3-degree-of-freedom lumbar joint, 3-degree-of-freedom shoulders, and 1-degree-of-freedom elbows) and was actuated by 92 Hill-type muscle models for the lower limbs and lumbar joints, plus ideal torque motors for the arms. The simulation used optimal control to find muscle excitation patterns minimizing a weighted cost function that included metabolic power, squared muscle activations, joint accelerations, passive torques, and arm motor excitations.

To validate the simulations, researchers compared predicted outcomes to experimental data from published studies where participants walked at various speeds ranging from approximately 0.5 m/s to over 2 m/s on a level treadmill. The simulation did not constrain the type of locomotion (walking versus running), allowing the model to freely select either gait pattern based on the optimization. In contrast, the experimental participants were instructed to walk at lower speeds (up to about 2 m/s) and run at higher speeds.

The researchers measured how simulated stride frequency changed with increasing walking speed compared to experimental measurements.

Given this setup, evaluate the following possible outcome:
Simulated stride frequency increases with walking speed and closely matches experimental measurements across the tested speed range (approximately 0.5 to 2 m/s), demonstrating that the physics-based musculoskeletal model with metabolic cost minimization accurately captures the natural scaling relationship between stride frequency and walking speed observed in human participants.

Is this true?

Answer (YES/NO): YES